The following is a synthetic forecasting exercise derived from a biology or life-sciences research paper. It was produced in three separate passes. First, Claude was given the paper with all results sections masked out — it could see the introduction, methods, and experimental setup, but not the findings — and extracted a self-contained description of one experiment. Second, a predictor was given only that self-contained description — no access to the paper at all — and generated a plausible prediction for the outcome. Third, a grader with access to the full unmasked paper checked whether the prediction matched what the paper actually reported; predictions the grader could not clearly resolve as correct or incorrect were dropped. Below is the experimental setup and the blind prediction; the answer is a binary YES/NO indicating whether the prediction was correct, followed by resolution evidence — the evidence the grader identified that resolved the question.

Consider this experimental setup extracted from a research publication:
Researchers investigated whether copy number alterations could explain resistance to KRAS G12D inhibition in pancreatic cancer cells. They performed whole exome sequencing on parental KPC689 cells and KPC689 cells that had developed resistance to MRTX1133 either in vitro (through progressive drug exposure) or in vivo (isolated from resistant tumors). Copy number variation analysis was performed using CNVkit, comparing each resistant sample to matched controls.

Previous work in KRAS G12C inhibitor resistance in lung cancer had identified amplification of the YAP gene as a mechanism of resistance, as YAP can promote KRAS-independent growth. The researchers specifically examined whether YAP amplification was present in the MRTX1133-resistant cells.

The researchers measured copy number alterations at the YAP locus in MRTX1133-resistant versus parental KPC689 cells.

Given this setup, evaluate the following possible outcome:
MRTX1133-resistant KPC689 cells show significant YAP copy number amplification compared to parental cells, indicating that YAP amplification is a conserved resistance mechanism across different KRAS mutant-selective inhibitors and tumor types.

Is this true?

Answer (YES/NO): YES